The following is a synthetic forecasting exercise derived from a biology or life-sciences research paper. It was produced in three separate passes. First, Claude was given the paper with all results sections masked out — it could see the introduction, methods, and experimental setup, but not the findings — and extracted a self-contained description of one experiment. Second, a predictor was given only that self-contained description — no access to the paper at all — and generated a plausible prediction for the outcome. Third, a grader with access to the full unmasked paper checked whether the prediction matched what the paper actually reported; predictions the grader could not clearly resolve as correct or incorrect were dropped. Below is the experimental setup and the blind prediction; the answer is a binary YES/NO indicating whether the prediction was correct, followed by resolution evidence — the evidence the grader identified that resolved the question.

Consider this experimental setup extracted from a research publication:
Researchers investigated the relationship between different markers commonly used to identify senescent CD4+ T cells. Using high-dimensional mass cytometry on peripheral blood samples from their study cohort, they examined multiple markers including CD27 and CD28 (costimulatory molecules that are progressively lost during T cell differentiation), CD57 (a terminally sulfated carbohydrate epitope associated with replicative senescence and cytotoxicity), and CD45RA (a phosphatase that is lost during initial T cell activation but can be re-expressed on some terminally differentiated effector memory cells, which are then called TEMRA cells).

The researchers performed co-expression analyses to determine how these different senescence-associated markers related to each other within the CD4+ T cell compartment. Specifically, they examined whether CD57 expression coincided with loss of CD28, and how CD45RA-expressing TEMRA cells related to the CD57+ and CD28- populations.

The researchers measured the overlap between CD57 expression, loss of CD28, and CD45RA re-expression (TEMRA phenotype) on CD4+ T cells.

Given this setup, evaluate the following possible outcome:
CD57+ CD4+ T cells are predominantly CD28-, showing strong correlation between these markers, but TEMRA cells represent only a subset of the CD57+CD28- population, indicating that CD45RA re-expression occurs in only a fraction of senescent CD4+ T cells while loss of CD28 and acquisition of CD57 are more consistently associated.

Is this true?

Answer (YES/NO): NO